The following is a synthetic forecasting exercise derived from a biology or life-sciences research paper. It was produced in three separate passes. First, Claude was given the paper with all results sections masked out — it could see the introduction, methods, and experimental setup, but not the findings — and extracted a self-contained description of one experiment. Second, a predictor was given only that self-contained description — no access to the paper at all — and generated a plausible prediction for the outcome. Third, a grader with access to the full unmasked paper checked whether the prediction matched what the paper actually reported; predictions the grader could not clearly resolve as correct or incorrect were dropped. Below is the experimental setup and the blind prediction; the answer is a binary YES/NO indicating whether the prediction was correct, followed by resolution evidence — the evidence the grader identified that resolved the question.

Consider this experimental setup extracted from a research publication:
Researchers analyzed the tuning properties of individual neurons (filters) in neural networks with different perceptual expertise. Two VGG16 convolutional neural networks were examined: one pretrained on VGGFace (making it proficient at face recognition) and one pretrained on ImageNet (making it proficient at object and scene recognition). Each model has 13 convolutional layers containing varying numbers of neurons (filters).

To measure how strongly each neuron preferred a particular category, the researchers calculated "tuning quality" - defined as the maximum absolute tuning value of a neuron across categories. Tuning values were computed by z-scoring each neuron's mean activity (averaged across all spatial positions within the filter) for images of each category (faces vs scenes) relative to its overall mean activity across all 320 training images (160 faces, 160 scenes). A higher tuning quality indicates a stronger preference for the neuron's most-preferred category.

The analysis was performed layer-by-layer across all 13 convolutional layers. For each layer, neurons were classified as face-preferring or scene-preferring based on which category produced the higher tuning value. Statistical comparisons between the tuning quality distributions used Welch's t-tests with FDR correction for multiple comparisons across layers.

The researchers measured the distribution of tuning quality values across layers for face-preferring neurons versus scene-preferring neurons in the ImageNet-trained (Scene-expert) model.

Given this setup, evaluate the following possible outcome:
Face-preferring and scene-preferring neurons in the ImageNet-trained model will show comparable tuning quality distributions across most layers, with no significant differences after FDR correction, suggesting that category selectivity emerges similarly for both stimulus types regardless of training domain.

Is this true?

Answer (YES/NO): NO